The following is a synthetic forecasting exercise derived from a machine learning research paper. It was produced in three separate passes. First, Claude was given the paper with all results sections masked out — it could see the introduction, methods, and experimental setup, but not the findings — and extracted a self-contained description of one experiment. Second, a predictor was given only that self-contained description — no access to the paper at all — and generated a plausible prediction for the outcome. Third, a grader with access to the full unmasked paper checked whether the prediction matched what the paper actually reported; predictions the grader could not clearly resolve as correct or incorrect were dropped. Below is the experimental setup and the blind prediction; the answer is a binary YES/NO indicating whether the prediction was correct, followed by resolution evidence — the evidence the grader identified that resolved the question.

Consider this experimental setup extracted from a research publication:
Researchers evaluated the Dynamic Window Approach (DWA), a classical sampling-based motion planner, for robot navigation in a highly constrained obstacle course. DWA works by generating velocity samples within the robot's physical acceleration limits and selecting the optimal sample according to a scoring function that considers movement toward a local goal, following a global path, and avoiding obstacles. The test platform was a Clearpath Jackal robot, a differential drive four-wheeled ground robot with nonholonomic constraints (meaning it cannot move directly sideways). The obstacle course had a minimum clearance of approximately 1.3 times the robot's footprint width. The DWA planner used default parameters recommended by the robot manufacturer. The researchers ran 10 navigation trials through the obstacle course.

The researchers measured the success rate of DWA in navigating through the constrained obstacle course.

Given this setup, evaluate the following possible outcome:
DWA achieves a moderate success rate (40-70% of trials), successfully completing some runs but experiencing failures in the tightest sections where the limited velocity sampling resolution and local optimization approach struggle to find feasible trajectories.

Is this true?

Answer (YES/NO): NO